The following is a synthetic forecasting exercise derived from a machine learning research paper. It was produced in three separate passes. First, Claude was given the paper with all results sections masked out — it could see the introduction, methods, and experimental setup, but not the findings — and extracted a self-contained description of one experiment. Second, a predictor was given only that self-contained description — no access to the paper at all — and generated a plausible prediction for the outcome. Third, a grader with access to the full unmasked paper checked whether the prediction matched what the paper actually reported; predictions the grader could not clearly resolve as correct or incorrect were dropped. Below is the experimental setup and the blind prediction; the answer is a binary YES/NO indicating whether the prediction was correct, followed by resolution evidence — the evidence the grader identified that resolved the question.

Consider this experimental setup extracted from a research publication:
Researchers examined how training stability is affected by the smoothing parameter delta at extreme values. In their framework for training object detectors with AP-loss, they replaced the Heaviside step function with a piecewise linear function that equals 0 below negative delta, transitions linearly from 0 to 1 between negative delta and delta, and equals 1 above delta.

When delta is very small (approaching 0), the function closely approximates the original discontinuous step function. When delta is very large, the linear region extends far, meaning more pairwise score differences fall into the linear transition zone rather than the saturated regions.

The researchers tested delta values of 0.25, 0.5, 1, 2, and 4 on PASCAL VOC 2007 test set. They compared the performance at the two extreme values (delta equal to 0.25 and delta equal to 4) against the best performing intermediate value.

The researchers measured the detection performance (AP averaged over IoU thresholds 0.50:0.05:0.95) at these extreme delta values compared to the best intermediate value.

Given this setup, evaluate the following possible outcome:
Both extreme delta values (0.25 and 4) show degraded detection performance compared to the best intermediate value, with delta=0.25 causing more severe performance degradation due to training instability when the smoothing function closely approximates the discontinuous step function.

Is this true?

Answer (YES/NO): YES